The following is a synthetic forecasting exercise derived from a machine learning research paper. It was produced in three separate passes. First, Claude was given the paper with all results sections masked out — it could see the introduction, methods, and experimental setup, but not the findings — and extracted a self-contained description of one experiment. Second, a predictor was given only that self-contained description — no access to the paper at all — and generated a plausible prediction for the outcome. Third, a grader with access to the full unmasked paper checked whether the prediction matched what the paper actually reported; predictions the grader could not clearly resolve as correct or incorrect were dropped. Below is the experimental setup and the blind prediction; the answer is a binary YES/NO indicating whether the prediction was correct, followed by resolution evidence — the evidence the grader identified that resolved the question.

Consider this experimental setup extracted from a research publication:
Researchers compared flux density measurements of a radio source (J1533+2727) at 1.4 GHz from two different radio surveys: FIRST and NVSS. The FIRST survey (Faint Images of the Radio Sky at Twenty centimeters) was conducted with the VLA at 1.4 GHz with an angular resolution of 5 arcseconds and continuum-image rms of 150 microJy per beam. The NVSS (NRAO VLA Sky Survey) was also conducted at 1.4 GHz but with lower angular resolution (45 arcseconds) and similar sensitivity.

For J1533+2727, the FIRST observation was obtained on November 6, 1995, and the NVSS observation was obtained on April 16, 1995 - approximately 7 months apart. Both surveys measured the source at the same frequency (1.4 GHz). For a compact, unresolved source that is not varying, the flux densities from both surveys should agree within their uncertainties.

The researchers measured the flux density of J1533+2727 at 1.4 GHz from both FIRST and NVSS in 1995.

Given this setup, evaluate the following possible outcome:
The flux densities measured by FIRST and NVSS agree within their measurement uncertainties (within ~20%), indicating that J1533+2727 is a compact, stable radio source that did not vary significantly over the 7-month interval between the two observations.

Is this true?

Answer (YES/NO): YES